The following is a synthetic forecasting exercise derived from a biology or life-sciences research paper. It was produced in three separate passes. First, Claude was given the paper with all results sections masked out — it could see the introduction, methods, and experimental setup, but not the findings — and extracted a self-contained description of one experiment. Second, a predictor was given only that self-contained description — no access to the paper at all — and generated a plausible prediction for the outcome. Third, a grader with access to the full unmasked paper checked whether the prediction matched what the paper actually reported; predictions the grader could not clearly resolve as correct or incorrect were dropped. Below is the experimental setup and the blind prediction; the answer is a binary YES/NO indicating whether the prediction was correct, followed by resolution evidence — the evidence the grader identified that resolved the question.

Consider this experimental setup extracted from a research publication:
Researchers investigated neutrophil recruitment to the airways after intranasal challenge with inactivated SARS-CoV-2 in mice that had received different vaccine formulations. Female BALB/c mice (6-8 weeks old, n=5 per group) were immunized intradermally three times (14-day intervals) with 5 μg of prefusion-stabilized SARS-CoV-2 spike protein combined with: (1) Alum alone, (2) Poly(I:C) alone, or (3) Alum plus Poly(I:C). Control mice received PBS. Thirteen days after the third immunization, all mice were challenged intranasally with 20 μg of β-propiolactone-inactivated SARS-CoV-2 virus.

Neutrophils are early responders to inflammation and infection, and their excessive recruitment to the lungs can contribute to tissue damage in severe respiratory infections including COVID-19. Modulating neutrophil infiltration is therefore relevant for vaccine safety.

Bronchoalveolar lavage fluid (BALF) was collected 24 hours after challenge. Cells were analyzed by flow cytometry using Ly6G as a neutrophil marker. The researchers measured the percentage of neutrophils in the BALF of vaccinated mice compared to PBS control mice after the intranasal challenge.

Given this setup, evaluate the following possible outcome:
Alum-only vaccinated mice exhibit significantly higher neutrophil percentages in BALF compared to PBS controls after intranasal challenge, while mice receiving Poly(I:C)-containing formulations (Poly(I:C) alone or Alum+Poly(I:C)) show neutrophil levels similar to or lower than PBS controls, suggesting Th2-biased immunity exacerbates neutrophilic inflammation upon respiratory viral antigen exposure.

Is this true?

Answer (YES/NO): NO